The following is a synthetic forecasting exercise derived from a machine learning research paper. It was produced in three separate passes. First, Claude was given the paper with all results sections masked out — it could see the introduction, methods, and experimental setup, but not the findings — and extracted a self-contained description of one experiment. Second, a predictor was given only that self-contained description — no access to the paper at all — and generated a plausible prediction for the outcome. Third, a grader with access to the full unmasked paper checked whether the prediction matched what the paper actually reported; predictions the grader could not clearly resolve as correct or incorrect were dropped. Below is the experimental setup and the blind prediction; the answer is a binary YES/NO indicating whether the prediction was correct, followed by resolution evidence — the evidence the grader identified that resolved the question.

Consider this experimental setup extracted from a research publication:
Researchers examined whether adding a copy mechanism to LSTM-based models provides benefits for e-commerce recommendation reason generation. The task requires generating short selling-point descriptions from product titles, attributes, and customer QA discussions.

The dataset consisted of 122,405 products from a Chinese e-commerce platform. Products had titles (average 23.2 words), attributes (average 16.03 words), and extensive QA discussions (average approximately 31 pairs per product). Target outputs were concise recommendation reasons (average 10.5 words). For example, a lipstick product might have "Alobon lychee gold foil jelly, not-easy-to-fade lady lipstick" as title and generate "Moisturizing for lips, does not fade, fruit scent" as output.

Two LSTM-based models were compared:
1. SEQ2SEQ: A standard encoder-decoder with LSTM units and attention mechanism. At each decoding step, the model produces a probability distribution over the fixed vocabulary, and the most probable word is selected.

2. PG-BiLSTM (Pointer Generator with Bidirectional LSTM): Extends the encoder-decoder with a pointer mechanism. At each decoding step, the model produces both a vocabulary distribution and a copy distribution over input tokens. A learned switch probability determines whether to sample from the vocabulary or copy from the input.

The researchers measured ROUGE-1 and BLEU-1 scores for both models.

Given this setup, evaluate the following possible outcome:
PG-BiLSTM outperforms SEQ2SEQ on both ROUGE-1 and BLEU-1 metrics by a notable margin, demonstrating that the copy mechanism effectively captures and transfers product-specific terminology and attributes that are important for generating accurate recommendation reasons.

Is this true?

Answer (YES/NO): YES